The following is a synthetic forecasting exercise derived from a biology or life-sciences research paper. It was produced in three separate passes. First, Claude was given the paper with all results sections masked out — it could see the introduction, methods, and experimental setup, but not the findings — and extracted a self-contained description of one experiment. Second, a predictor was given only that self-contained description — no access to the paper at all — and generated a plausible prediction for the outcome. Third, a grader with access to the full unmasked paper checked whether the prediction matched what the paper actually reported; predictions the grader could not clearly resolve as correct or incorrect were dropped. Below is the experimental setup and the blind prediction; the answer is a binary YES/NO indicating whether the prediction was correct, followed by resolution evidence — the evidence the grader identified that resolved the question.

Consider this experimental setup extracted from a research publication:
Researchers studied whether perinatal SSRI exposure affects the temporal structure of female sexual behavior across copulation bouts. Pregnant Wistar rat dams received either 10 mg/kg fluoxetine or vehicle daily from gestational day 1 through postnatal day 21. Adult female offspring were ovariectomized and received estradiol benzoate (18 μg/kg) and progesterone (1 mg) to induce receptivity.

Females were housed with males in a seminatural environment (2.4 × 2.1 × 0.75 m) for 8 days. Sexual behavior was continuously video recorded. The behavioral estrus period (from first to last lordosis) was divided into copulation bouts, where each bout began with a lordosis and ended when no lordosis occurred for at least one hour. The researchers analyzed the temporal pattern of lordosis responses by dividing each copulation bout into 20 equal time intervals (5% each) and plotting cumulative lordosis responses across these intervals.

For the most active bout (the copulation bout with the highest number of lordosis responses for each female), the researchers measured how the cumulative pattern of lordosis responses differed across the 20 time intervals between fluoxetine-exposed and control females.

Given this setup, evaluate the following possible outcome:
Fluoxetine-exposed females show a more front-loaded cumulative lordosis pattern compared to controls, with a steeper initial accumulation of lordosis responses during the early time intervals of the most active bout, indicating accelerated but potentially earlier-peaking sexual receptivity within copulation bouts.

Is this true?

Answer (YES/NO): NO